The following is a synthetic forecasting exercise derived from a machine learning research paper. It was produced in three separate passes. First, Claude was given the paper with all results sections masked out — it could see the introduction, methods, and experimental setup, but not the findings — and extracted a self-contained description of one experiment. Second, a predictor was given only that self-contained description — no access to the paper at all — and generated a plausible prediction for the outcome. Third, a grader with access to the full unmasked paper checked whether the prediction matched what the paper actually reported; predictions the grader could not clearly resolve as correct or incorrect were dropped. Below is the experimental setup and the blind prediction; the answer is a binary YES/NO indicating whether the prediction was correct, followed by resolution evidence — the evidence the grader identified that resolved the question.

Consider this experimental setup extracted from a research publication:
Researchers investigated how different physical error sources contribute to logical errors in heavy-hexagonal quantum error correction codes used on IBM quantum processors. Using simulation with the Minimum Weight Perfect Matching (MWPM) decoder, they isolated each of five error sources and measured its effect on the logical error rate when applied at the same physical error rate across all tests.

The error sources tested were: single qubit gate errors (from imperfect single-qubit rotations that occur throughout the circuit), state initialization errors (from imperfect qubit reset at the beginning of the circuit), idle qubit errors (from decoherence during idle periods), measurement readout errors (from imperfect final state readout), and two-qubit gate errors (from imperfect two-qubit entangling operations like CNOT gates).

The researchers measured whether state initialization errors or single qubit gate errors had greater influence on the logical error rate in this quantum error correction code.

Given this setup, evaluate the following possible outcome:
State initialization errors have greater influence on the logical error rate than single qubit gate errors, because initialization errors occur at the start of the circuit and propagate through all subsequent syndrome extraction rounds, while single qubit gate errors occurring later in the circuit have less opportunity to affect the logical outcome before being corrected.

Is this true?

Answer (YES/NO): YES